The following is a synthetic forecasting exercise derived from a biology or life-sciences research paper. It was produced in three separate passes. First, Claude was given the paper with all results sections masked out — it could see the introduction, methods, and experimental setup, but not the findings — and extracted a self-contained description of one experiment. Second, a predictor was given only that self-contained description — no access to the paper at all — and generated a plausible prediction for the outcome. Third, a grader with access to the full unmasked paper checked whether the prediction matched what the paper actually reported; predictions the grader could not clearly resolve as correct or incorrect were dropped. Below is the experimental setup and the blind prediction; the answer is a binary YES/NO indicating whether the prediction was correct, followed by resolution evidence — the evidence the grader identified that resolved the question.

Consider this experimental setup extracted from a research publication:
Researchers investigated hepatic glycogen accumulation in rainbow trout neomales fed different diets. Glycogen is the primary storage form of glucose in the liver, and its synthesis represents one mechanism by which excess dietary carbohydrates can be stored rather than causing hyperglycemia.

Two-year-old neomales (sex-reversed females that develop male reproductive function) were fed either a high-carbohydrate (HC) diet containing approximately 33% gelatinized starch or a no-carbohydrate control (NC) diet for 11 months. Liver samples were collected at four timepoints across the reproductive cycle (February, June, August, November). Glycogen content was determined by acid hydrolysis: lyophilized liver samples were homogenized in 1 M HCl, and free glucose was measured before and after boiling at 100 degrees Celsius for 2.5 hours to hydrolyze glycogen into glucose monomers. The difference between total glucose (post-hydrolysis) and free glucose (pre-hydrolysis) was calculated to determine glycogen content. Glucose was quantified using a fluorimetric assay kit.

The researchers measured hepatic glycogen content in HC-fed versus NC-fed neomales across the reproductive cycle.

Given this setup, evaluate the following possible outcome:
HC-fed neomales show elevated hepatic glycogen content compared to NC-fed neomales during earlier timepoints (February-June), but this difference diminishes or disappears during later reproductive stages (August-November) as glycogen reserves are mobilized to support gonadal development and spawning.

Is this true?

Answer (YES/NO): YES